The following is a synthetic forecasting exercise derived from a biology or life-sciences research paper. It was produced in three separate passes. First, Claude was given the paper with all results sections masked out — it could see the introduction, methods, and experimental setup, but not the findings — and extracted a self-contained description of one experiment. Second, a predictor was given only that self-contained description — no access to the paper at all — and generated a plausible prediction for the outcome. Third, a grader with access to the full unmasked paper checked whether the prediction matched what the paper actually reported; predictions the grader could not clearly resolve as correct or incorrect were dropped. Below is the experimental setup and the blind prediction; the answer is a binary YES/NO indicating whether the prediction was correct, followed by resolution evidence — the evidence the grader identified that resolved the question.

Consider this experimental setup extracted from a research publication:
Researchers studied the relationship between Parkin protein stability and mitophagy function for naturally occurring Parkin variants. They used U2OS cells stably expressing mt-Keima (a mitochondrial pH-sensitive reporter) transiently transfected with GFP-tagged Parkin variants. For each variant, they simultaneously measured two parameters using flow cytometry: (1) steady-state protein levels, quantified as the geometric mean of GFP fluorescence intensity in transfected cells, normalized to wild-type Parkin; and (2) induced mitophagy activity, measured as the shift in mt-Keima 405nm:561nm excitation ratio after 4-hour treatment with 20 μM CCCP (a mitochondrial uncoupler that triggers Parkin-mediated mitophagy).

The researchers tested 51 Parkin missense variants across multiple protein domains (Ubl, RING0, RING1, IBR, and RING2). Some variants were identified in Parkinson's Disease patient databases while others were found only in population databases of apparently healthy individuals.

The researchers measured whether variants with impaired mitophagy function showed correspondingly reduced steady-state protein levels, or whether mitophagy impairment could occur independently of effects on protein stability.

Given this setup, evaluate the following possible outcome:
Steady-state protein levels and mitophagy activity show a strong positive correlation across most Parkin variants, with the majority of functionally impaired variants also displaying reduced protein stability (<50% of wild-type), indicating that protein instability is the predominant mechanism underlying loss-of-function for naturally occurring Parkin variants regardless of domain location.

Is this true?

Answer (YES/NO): NO